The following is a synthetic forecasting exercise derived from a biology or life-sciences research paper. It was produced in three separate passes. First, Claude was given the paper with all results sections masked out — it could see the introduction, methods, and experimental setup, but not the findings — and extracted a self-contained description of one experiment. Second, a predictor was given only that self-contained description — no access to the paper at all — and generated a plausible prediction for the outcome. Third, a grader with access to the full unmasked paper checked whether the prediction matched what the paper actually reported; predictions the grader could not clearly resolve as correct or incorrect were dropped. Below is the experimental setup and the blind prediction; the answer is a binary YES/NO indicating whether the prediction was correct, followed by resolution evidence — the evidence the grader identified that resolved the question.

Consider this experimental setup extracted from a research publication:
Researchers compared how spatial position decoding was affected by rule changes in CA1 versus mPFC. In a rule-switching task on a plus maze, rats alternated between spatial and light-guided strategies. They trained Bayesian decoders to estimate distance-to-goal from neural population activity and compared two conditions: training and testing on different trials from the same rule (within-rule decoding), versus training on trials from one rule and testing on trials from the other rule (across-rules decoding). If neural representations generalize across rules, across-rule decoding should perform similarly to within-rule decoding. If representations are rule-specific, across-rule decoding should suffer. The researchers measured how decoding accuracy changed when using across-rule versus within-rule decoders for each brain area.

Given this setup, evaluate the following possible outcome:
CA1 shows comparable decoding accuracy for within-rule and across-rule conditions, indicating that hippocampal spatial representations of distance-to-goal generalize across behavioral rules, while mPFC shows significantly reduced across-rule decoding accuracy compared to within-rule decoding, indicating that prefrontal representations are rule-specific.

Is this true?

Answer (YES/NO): NO